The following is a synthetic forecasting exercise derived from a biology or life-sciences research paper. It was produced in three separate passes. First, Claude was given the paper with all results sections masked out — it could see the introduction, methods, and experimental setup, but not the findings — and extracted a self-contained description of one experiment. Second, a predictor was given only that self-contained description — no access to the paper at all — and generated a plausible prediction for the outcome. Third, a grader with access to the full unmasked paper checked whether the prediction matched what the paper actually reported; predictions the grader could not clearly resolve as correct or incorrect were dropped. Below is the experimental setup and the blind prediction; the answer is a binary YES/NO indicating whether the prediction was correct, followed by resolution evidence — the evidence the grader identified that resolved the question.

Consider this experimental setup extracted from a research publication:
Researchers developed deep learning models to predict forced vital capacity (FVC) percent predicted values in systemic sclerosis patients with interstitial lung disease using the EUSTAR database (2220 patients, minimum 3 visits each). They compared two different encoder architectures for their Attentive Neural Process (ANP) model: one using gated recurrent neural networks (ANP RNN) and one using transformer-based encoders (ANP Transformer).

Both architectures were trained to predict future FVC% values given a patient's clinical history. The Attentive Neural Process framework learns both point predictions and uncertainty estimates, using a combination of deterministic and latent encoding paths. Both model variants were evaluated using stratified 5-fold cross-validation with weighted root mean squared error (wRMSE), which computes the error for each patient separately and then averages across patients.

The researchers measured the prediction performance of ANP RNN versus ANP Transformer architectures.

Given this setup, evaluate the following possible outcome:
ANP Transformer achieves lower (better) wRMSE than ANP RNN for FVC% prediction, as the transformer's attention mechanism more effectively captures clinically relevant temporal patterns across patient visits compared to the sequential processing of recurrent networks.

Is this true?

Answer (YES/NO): NO